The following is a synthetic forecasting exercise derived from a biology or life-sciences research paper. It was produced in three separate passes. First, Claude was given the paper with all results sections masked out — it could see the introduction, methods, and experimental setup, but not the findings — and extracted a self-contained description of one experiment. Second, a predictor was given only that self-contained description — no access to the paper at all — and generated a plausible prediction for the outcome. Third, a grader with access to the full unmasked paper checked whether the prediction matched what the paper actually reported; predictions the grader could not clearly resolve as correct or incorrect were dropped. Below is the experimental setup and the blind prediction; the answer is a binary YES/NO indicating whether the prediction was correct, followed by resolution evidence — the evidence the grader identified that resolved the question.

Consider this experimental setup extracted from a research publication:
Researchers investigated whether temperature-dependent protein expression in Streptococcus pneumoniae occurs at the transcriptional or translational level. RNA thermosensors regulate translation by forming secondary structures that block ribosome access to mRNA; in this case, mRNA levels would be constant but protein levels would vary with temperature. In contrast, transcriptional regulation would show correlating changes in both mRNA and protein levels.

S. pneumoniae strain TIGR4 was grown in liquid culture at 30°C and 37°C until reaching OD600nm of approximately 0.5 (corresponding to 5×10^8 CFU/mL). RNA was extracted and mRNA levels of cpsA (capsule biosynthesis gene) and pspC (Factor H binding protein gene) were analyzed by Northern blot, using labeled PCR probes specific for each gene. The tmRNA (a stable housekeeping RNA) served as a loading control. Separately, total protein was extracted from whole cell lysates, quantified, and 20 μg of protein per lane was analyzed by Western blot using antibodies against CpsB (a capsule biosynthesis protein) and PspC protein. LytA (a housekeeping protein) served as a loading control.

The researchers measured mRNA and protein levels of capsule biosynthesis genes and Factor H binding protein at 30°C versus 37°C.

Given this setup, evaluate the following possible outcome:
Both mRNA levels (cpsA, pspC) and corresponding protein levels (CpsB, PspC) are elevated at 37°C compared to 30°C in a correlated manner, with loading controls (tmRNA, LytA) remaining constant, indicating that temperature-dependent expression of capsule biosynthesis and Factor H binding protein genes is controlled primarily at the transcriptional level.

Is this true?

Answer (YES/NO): NO